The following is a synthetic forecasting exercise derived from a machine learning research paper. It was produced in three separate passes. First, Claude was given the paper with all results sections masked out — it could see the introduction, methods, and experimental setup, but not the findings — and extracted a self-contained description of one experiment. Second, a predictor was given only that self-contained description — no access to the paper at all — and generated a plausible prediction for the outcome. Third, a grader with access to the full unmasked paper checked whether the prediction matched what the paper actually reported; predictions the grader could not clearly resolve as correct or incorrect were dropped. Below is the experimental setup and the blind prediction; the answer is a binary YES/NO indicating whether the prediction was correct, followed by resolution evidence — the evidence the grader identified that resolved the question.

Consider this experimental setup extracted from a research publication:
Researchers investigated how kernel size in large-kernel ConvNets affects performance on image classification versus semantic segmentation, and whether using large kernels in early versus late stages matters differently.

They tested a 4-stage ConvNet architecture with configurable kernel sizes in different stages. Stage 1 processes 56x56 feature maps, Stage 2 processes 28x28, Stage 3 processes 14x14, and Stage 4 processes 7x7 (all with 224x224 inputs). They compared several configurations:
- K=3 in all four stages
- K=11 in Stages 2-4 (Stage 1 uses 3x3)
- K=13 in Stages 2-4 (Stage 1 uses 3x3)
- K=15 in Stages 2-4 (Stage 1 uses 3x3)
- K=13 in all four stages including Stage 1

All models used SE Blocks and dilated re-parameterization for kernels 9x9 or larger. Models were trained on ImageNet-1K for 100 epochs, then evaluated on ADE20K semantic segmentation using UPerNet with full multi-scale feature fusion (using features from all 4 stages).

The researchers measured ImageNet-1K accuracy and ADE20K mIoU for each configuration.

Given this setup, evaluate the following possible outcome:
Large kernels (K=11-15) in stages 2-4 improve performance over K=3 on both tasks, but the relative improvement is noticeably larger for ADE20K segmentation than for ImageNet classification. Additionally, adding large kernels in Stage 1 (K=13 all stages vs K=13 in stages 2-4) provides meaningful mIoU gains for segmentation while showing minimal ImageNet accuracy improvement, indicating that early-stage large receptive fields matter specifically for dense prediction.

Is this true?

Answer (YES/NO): NO